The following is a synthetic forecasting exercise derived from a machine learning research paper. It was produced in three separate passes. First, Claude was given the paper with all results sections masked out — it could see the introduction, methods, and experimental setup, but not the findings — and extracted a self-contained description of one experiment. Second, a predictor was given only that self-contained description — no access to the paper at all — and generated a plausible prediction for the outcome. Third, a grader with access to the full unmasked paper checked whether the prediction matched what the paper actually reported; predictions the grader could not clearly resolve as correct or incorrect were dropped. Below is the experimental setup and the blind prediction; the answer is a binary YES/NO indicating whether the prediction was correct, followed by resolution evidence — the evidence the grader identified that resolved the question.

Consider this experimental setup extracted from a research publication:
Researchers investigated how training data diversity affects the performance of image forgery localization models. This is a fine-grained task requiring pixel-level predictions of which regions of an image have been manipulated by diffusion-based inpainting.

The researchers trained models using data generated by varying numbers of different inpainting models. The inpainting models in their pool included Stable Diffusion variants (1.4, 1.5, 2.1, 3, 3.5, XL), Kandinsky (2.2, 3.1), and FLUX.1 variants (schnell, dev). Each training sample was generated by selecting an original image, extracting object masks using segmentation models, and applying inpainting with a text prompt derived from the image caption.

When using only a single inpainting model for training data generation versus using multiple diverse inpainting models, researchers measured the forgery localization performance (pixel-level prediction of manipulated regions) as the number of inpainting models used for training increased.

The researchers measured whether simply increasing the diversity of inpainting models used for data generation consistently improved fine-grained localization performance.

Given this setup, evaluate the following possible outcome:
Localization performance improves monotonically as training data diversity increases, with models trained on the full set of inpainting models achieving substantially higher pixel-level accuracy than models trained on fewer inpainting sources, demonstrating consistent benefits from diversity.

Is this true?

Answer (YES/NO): NO